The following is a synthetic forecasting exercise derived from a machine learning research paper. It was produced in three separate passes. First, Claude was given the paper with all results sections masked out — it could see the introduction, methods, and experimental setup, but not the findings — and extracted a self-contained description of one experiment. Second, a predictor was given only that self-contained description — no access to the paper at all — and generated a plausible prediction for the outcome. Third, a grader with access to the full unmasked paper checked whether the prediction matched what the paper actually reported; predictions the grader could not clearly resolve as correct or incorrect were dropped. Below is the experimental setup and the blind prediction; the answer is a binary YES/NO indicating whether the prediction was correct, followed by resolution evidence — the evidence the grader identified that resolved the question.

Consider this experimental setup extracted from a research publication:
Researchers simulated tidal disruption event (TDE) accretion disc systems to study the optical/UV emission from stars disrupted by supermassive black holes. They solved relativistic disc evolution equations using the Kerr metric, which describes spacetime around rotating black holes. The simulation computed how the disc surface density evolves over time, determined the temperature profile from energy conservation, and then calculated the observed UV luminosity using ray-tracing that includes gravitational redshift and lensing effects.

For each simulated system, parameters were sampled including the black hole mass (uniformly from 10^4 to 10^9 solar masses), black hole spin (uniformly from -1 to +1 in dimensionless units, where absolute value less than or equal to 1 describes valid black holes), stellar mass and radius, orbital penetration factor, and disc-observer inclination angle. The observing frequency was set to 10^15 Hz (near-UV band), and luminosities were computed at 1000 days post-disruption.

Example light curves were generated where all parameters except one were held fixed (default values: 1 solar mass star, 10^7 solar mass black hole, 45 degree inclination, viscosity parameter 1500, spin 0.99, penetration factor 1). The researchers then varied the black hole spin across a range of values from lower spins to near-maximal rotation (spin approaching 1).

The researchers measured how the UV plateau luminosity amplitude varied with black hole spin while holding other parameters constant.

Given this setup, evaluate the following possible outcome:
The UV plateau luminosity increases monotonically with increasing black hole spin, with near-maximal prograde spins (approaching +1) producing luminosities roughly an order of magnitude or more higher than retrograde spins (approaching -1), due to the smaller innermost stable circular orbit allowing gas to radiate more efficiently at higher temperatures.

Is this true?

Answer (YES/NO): NO